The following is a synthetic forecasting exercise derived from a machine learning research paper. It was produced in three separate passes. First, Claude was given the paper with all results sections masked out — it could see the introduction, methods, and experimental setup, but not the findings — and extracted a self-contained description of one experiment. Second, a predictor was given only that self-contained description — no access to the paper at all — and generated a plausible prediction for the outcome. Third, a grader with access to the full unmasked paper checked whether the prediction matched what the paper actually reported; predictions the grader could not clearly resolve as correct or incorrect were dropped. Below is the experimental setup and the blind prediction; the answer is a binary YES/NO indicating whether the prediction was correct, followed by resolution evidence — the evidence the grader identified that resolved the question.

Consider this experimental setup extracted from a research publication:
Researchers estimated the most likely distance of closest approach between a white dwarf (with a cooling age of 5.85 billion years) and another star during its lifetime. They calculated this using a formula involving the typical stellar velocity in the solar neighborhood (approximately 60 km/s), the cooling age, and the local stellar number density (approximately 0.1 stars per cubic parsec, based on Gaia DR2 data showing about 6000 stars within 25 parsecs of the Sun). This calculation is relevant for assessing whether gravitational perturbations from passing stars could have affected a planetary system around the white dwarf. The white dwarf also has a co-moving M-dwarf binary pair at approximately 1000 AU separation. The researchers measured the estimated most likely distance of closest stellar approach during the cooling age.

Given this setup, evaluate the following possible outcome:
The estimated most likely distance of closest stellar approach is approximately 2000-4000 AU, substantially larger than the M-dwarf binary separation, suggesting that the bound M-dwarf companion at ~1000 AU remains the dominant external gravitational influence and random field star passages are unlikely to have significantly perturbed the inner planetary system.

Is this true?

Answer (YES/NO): NO